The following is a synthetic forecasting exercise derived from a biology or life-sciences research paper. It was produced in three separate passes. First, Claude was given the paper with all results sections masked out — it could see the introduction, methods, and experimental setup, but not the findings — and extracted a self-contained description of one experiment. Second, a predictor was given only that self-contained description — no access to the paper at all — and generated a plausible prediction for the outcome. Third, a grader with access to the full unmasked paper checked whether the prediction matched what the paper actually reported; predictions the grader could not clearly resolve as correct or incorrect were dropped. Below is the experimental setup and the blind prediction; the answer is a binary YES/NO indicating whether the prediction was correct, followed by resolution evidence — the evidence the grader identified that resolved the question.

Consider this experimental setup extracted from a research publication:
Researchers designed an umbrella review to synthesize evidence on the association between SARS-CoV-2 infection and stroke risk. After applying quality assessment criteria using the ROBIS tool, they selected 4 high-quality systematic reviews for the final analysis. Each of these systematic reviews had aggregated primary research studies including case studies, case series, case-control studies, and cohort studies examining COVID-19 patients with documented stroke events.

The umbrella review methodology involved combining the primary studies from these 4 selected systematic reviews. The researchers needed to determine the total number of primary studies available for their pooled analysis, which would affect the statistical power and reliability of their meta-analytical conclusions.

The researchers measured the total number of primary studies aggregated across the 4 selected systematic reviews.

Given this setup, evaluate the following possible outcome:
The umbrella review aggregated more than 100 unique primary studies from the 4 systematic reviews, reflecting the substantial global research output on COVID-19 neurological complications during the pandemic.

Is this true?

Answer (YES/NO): NO